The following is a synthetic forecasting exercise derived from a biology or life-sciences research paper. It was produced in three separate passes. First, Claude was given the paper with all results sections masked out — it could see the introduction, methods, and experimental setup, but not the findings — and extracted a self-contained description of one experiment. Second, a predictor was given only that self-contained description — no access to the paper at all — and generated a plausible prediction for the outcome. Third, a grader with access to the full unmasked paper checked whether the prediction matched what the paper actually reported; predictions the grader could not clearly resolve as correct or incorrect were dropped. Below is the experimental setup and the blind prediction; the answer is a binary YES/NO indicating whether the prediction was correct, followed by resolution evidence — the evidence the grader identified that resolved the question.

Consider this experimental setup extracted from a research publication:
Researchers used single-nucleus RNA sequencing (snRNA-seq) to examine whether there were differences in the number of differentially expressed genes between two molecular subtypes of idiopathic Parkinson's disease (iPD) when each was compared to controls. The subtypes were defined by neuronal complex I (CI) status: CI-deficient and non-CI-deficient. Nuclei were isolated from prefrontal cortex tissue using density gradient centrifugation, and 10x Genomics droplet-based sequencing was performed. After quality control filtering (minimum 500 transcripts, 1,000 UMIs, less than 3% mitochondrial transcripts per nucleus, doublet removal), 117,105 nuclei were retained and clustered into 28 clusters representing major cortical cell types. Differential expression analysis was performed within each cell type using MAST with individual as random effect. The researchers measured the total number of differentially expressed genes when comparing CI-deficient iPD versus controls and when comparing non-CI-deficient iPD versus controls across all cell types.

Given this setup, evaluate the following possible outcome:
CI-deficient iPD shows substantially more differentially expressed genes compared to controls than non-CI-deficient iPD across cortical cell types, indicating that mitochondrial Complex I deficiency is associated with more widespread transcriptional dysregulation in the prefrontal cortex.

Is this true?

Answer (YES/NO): NO